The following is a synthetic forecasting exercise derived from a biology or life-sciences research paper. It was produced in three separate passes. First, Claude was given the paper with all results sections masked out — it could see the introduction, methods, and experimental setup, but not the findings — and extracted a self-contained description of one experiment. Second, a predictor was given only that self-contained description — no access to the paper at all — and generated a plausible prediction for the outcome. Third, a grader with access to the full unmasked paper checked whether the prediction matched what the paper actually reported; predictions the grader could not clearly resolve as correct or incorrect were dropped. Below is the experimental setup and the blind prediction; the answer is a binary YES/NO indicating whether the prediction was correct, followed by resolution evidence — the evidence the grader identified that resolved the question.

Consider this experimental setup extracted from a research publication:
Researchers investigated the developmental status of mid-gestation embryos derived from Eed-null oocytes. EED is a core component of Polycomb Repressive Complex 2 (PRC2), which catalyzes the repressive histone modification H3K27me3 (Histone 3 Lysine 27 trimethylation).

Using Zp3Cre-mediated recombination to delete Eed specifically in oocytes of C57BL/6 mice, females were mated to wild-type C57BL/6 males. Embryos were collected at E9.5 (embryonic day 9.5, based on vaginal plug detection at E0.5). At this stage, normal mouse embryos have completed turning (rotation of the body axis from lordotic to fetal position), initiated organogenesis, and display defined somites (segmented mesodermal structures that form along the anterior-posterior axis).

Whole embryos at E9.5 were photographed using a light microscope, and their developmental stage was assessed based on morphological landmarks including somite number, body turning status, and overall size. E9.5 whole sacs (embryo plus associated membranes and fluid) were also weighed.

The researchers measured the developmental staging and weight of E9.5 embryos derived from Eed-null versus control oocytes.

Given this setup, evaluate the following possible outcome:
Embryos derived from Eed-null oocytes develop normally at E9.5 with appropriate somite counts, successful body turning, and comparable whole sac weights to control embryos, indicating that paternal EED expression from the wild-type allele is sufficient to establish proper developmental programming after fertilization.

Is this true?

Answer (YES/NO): NO